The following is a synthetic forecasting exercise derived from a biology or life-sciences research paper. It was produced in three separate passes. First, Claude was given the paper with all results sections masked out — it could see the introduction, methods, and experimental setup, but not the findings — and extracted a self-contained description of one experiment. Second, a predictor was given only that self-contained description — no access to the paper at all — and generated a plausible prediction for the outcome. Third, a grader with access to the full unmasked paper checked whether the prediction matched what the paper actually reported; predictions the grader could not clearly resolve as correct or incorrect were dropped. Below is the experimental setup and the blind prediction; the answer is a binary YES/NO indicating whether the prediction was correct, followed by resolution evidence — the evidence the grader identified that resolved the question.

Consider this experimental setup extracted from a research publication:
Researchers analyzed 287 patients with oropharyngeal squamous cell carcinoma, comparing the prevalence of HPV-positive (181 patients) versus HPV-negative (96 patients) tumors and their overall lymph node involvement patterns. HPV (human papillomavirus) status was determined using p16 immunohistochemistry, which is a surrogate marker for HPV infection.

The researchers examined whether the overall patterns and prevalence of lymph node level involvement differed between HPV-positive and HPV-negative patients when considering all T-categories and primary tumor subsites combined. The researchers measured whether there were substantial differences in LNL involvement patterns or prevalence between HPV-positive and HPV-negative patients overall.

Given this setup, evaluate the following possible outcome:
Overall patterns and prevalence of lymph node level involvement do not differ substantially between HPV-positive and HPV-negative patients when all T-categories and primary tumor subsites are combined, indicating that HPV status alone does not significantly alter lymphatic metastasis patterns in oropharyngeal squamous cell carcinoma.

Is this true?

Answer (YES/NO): YES